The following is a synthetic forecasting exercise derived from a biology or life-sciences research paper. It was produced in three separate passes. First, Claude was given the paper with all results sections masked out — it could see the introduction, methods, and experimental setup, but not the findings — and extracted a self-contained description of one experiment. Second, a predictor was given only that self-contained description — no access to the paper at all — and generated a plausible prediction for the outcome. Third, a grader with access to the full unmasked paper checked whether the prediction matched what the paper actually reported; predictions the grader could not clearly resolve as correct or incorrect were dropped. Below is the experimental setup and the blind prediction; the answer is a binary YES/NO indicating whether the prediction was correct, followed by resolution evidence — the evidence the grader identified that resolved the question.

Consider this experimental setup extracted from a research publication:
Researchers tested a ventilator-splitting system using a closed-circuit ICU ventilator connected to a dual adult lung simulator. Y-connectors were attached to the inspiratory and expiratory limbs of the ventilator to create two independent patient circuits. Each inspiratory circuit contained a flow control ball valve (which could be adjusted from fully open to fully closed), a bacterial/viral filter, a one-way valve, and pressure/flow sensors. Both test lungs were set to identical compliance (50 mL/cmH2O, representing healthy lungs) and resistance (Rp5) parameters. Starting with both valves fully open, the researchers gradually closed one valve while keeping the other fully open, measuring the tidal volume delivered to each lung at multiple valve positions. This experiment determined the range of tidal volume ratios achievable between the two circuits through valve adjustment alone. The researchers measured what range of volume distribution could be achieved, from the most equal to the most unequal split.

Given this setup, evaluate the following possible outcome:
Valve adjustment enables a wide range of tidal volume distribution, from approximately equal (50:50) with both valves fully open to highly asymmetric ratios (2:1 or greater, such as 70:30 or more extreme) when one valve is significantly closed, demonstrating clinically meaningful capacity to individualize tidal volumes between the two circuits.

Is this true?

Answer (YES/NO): YES